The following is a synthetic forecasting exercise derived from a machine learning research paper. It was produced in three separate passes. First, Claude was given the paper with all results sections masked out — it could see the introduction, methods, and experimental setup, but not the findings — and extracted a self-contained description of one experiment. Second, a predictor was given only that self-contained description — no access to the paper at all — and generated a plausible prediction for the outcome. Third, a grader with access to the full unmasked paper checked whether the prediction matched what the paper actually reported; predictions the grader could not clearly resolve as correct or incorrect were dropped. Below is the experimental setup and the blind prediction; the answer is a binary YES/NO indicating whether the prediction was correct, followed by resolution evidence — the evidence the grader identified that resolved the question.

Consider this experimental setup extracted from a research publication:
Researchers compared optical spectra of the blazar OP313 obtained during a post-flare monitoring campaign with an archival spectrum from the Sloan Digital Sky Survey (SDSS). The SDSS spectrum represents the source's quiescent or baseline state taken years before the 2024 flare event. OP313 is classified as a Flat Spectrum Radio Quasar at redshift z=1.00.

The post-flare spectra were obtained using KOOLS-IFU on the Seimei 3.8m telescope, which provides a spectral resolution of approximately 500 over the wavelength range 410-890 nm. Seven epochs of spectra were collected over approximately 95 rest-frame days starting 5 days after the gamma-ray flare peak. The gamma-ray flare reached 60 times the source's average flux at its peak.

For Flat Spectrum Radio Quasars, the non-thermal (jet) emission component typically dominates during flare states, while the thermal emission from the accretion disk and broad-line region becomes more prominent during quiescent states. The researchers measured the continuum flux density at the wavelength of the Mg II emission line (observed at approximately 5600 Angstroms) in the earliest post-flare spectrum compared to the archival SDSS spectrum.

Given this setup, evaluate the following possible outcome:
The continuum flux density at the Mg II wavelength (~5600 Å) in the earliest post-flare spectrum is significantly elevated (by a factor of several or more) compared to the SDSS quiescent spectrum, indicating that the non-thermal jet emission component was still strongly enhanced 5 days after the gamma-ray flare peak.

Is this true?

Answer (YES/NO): YES